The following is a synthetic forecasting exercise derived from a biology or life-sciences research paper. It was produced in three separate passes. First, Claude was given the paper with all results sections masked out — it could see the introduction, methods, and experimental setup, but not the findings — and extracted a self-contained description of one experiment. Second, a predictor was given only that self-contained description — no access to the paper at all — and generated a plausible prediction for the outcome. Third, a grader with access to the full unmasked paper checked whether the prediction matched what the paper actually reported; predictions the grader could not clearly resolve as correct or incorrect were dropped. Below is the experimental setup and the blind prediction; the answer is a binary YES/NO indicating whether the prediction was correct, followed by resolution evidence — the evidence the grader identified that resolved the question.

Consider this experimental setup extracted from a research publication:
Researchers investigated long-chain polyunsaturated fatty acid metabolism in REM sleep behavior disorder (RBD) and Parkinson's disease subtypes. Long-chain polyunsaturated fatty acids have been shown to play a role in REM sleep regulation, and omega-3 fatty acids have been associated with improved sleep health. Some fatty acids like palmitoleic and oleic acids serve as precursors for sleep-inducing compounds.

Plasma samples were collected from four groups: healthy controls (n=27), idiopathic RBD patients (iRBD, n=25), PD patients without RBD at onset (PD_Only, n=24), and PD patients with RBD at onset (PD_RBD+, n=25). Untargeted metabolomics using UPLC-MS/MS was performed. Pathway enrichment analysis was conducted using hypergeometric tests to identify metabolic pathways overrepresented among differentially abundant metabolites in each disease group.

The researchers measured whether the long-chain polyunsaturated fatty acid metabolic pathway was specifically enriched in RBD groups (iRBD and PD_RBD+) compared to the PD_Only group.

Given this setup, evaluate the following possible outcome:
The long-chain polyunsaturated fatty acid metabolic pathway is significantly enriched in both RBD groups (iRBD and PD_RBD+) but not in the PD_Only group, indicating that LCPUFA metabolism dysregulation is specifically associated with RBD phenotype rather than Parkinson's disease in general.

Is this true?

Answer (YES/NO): YES